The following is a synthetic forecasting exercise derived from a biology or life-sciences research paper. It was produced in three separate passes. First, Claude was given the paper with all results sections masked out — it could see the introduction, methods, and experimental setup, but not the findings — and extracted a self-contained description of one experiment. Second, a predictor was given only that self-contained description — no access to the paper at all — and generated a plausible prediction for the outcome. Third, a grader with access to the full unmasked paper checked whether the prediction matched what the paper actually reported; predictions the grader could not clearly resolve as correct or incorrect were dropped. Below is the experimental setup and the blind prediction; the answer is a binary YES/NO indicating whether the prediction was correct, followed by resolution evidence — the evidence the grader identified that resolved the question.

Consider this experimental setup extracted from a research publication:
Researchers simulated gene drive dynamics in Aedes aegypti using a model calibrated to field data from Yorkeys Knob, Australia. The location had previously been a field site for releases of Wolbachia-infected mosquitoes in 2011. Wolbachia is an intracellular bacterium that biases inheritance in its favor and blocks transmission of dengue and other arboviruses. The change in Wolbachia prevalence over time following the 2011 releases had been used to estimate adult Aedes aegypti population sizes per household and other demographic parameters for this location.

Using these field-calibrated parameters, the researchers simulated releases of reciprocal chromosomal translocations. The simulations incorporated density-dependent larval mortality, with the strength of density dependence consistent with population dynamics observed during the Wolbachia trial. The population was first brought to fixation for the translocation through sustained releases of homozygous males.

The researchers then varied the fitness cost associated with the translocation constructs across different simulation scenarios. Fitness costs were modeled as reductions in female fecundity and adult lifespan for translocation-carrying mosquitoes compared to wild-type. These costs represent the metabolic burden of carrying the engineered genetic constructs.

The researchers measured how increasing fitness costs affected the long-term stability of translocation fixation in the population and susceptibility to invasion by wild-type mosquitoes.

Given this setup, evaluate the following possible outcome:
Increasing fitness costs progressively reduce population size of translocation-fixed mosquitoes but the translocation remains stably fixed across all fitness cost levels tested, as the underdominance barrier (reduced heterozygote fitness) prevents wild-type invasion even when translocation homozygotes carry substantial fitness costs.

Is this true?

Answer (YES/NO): NO